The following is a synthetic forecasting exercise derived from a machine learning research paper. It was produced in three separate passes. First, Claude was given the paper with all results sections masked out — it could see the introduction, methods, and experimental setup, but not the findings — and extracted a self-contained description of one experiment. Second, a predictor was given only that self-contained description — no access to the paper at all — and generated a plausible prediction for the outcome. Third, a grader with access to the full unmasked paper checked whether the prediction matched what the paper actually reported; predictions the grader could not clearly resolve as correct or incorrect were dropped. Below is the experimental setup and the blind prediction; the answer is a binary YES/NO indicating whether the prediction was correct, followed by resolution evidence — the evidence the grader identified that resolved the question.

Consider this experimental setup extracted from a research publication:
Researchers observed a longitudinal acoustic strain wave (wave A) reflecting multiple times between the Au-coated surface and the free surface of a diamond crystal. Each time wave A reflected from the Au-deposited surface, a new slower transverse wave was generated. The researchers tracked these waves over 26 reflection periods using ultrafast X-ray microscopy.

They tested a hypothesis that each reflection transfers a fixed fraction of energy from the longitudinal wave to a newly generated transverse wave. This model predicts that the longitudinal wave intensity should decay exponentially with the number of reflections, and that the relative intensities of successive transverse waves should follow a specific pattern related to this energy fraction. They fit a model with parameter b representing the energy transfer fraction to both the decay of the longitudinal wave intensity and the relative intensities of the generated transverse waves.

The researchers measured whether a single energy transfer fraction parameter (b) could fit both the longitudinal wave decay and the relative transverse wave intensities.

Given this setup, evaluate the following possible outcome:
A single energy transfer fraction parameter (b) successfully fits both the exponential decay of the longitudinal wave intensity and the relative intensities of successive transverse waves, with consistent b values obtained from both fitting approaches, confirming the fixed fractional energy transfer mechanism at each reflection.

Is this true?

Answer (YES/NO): YES